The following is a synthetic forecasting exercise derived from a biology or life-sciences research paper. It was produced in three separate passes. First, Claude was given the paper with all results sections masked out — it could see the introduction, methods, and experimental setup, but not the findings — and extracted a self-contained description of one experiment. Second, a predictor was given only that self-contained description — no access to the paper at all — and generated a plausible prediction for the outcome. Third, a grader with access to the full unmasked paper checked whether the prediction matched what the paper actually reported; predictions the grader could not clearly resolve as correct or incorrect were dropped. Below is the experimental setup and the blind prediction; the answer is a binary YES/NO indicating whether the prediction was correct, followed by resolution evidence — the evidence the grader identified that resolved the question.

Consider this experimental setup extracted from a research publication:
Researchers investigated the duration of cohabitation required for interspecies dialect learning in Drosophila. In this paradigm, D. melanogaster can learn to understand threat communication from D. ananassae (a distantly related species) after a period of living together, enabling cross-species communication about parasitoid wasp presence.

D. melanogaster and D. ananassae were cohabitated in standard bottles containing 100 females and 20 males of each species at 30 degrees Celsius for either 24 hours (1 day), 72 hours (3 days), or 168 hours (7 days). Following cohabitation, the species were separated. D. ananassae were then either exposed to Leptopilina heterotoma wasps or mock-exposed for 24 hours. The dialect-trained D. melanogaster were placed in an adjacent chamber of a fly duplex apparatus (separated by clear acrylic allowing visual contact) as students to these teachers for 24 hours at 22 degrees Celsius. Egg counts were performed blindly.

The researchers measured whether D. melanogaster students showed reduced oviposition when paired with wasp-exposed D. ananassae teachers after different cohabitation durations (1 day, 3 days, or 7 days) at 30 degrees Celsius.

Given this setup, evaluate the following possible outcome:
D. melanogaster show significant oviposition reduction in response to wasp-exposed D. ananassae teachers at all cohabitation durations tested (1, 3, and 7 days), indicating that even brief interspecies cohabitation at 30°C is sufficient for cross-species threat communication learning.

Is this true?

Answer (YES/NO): NO